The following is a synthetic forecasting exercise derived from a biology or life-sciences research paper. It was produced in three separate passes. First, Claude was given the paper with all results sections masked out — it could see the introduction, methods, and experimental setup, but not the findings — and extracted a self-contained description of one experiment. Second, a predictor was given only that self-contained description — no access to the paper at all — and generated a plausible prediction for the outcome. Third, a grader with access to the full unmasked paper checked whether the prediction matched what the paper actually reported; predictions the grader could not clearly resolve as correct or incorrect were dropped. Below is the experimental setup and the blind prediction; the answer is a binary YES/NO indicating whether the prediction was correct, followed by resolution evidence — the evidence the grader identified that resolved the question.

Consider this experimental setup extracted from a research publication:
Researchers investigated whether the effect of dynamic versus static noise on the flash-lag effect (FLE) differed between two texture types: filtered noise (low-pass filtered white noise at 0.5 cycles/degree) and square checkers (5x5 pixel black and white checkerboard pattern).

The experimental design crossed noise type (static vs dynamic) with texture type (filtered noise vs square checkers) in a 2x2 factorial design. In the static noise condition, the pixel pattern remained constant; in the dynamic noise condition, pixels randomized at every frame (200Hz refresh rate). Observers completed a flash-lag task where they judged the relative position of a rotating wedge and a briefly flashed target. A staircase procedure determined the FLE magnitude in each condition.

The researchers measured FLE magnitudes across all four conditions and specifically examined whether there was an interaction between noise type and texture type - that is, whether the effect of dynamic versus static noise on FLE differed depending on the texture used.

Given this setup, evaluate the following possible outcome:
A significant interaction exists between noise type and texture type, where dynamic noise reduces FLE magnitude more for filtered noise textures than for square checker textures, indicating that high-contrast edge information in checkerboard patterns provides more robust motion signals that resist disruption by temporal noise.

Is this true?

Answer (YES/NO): NO